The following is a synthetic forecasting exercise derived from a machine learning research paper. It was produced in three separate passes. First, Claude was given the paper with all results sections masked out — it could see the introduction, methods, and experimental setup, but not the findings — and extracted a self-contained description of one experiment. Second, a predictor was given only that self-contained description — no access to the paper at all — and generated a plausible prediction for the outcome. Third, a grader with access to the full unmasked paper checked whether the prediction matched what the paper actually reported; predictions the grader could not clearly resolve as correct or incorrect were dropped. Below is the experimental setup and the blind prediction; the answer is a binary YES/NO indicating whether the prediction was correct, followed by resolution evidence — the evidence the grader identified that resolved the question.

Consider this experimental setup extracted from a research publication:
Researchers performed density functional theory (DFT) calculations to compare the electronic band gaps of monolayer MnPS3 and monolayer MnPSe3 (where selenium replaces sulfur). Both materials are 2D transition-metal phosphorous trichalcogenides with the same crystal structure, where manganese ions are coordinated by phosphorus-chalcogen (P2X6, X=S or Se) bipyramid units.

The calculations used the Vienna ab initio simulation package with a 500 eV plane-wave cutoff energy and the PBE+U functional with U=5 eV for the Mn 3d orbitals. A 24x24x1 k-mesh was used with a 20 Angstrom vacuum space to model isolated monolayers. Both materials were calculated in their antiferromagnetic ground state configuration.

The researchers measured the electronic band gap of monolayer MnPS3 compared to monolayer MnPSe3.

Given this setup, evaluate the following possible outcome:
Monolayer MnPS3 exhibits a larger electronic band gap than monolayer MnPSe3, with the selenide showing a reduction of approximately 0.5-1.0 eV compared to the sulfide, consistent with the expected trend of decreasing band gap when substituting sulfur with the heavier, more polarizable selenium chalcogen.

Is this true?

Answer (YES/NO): YES